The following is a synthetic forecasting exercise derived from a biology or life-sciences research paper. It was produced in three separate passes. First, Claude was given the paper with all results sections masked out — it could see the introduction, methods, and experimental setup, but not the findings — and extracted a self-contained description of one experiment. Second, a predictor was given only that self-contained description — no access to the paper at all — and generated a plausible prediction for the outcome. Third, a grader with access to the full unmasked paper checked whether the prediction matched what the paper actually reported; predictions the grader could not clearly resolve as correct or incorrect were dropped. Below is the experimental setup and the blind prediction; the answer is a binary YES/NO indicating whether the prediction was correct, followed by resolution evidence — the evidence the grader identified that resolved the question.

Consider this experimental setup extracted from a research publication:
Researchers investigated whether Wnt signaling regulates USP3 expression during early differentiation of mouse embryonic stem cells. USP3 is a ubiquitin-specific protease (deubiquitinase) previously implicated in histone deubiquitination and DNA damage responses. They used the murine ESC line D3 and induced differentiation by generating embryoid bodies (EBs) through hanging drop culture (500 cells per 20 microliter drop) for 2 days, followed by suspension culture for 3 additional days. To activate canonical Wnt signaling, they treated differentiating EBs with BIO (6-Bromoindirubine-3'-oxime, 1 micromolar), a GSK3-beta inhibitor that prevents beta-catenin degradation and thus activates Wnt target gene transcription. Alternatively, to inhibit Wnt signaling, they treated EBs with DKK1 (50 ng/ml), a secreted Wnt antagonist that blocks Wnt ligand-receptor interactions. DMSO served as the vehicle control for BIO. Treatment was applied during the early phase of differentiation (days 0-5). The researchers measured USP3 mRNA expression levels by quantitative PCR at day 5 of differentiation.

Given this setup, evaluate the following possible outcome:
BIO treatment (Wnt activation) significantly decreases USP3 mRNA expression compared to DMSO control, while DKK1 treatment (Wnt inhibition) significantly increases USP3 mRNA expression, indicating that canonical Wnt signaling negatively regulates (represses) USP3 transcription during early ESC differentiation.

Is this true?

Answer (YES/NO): NO